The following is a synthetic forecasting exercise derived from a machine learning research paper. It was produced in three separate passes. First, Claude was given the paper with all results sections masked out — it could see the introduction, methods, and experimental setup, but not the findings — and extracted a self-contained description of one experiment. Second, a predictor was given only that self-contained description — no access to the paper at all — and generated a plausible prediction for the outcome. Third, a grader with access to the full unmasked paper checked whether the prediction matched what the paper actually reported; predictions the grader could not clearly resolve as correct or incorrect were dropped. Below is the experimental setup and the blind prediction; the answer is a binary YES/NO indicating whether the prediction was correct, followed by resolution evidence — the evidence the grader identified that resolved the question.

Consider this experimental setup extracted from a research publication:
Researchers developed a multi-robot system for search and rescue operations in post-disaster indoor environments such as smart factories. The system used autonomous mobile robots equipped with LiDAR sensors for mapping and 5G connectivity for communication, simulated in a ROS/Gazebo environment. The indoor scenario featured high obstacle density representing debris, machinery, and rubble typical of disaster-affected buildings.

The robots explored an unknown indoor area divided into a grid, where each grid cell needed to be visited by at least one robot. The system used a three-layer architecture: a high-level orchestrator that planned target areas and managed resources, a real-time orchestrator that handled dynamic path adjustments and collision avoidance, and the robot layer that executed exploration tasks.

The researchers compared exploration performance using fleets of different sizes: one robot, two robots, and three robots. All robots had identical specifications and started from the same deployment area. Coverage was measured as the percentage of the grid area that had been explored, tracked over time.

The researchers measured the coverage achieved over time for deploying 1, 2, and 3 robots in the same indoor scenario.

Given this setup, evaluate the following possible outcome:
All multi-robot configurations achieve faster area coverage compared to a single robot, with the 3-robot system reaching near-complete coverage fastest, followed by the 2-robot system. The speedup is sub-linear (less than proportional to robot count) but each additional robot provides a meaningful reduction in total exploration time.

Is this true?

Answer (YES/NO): YES